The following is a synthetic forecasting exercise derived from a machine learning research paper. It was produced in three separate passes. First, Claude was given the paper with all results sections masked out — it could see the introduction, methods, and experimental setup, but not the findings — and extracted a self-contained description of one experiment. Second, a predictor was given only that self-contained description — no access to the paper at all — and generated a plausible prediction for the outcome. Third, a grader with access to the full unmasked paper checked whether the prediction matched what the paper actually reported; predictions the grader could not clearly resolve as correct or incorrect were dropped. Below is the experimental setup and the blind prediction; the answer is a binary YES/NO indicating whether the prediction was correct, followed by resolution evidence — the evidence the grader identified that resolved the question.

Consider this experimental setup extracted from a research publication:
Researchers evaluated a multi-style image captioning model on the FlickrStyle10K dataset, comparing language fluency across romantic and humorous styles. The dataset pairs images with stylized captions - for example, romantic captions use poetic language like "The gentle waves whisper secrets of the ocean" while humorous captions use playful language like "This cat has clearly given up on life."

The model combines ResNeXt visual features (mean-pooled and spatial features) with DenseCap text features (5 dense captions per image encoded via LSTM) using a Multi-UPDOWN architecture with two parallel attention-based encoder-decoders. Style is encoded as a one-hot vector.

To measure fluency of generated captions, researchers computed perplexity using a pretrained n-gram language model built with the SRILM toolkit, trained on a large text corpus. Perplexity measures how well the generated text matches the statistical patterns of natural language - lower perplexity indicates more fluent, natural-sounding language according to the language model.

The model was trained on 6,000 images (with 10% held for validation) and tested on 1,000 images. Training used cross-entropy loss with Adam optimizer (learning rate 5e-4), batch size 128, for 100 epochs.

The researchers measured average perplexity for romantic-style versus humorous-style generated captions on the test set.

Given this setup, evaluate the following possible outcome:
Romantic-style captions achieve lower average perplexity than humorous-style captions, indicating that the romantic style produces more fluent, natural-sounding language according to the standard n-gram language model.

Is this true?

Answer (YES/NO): NO